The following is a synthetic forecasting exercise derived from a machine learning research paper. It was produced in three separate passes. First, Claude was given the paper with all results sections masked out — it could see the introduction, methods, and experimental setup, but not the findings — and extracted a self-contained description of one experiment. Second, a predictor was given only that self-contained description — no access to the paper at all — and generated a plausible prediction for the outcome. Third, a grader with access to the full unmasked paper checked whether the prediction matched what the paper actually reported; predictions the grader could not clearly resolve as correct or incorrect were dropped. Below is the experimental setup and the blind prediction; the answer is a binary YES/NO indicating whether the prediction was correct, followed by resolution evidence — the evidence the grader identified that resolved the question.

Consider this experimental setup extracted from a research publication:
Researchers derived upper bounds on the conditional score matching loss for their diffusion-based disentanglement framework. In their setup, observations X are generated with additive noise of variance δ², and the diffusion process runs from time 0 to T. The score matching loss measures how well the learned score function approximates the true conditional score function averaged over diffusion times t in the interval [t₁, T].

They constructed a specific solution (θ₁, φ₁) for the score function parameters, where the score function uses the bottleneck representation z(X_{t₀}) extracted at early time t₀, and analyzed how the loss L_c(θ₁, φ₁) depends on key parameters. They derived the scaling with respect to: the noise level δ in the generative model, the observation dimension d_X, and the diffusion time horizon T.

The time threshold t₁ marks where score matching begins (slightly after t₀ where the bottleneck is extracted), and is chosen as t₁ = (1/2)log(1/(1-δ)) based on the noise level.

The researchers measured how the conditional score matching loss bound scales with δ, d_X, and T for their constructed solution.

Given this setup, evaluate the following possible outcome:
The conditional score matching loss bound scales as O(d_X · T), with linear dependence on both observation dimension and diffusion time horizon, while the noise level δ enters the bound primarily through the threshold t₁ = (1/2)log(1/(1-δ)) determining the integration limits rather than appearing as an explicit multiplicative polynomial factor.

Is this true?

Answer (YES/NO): NO